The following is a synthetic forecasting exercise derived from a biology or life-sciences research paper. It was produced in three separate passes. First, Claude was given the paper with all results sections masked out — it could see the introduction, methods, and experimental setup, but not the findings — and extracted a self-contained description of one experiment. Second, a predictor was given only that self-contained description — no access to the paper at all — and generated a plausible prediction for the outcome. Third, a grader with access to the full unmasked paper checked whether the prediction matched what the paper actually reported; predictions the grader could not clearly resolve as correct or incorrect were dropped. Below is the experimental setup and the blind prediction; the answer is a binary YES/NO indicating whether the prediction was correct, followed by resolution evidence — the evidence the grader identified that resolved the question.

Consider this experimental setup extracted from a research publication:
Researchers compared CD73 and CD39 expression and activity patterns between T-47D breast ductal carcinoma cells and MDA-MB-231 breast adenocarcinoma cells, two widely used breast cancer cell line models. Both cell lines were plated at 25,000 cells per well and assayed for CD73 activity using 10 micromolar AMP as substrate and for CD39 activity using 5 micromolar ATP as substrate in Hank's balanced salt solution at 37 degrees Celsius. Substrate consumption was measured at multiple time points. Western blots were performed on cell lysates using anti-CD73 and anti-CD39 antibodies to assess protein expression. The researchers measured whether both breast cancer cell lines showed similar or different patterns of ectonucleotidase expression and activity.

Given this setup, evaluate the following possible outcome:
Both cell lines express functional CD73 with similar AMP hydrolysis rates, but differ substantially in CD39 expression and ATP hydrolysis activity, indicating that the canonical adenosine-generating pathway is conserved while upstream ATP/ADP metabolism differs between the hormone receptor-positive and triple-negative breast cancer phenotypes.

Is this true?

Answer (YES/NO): NO